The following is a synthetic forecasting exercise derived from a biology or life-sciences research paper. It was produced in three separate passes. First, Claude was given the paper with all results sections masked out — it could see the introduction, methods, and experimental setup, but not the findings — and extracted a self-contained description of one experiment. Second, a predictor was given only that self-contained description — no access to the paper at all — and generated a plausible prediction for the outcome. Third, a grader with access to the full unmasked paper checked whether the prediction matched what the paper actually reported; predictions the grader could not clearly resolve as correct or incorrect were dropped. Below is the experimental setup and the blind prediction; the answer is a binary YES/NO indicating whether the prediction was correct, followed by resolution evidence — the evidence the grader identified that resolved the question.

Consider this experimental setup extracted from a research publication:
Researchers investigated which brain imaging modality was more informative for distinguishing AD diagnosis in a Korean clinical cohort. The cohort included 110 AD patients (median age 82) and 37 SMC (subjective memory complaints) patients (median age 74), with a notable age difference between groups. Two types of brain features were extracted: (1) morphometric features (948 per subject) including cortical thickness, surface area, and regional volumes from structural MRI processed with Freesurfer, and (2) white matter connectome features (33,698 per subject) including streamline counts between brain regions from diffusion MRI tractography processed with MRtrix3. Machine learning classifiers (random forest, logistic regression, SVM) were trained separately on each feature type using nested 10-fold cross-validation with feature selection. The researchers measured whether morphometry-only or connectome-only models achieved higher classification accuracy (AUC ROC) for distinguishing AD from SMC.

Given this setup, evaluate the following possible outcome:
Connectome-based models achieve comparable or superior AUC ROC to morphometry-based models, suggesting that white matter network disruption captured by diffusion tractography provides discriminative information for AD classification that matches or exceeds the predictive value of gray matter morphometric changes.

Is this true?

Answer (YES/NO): YES